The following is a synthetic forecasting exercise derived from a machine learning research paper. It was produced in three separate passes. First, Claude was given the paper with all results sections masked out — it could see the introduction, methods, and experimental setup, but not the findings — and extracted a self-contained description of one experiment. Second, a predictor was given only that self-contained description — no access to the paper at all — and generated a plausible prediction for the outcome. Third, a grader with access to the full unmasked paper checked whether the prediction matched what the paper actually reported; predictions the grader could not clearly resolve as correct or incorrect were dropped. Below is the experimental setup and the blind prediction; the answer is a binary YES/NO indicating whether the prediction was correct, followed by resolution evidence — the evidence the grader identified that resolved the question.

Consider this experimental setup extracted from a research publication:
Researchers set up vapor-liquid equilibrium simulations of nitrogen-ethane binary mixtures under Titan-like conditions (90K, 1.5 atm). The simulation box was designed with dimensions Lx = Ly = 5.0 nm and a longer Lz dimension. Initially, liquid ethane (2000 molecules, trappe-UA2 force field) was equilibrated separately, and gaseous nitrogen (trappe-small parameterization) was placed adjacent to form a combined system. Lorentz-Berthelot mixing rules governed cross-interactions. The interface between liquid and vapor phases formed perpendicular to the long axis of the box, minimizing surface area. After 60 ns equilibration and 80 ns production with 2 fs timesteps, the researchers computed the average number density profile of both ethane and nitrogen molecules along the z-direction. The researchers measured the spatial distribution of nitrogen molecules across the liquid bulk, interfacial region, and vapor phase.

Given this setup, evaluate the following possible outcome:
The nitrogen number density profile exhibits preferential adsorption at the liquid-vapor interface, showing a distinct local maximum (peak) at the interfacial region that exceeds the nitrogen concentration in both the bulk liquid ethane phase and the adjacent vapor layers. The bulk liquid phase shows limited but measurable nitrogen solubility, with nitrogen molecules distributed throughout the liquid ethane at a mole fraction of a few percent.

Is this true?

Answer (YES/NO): YES